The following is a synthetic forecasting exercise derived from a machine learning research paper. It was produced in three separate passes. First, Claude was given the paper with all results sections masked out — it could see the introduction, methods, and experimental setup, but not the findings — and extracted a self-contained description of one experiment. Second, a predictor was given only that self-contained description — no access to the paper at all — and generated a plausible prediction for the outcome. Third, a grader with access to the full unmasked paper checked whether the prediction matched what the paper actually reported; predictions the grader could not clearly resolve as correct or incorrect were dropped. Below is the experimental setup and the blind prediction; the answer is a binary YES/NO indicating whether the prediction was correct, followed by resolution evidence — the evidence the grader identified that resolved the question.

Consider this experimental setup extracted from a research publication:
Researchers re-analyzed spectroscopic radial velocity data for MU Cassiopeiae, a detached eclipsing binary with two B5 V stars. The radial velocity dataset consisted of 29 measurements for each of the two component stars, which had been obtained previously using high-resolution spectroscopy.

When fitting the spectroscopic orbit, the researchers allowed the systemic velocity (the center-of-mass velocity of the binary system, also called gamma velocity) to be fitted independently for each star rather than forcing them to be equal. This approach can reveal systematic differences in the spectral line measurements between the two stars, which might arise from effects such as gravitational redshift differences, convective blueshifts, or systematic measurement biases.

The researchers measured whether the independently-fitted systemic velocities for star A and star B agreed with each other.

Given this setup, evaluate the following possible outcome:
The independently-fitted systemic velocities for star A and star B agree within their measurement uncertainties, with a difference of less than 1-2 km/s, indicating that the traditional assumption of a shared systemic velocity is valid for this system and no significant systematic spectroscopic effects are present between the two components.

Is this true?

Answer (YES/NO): YES